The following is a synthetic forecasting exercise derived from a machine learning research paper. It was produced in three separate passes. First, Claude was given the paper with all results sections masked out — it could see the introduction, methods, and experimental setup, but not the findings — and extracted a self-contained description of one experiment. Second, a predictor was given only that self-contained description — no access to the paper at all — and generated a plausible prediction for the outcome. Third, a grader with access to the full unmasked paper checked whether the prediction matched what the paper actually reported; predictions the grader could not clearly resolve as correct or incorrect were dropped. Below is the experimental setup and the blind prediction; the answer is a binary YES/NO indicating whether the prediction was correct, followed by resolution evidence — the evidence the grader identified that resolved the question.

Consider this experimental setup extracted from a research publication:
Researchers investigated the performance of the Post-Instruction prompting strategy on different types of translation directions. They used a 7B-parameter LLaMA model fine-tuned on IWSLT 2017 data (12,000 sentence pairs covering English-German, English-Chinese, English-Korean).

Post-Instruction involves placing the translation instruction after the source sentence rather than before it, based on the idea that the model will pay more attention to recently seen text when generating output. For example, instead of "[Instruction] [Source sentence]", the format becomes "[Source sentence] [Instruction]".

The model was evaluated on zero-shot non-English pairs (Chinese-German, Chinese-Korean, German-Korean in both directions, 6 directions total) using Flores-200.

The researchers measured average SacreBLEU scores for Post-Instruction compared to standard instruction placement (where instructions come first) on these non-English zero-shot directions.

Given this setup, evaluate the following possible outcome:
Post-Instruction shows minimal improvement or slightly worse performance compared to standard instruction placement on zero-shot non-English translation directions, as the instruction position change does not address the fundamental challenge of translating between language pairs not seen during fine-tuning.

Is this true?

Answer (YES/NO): NO